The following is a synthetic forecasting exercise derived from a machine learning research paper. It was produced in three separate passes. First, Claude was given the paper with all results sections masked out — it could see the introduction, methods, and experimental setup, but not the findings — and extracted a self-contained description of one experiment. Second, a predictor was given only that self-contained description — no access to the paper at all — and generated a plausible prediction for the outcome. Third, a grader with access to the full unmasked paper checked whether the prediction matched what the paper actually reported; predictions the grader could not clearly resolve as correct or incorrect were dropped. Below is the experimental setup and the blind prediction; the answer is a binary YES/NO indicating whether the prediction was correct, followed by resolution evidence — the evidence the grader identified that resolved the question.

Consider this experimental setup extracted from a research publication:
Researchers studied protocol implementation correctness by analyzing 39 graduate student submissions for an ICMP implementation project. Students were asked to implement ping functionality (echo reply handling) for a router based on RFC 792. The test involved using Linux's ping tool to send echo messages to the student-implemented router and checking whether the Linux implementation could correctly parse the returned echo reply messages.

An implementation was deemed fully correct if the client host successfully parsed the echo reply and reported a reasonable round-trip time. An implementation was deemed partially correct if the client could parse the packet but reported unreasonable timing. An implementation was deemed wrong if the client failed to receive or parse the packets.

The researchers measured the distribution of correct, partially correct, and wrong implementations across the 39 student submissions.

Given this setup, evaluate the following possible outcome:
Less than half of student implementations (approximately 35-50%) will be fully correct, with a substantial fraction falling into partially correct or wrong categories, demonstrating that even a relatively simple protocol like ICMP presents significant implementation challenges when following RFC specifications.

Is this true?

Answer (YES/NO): NO